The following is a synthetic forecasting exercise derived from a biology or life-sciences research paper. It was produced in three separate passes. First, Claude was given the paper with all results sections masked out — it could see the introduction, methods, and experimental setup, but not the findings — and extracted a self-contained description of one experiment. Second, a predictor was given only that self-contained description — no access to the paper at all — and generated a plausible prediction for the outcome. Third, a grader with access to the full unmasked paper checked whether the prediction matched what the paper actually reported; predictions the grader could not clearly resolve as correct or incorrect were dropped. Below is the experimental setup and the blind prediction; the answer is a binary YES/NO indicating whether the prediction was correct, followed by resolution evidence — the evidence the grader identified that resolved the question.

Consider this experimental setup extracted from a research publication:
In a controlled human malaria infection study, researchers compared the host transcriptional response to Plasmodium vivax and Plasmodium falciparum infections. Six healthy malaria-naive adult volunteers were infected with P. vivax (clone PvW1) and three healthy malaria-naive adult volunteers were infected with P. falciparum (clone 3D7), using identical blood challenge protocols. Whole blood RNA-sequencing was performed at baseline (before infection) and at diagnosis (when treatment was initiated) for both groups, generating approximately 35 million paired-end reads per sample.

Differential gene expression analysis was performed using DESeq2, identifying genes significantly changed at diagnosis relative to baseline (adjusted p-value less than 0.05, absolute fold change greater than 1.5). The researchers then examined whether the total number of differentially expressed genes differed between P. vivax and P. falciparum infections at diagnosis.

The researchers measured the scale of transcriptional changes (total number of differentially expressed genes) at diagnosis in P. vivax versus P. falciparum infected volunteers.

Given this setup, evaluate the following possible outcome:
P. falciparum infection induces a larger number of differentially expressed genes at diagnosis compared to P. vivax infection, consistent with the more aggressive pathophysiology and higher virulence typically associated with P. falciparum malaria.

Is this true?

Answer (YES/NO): NO